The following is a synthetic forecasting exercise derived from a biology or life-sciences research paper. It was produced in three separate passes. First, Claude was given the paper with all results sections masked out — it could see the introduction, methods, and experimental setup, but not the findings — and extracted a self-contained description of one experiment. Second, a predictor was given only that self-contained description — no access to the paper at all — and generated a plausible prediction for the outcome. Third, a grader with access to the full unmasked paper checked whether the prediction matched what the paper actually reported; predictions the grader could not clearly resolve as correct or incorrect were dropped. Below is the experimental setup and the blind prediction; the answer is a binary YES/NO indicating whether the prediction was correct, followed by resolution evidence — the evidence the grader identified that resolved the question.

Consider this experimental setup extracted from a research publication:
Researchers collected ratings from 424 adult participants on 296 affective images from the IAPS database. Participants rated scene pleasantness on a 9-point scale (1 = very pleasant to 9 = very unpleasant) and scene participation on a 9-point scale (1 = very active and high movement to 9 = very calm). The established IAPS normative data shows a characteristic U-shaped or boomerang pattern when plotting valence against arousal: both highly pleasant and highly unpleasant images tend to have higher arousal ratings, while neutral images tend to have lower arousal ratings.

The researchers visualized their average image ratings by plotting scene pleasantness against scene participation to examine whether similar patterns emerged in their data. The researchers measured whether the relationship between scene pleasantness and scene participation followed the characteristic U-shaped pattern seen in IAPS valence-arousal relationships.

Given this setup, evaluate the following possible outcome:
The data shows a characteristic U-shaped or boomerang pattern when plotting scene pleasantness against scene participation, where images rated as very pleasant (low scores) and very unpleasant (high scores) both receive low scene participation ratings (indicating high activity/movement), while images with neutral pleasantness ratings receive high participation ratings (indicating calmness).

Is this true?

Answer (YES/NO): NO